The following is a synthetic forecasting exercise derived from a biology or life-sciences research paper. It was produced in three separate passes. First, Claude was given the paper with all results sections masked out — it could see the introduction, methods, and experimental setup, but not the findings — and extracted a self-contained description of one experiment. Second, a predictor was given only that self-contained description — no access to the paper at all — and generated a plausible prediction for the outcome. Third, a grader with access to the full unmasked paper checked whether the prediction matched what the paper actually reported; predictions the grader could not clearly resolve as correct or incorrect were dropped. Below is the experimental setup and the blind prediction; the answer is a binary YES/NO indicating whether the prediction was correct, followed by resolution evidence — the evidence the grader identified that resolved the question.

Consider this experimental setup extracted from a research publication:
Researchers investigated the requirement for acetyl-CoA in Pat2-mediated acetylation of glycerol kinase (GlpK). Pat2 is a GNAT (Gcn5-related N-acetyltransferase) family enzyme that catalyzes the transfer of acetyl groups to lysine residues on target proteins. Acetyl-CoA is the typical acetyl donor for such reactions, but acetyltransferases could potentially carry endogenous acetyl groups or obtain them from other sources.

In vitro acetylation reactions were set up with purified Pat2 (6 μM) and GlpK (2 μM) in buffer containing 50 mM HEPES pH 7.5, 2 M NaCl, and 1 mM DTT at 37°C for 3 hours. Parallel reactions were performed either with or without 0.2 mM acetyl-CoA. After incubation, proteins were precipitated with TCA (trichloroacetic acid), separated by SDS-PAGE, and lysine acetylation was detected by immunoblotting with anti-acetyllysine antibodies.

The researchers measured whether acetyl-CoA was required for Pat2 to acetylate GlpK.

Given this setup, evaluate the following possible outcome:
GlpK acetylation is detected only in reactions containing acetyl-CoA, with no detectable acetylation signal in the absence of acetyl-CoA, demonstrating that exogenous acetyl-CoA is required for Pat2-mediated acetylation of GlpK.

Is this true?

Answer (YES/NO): YES